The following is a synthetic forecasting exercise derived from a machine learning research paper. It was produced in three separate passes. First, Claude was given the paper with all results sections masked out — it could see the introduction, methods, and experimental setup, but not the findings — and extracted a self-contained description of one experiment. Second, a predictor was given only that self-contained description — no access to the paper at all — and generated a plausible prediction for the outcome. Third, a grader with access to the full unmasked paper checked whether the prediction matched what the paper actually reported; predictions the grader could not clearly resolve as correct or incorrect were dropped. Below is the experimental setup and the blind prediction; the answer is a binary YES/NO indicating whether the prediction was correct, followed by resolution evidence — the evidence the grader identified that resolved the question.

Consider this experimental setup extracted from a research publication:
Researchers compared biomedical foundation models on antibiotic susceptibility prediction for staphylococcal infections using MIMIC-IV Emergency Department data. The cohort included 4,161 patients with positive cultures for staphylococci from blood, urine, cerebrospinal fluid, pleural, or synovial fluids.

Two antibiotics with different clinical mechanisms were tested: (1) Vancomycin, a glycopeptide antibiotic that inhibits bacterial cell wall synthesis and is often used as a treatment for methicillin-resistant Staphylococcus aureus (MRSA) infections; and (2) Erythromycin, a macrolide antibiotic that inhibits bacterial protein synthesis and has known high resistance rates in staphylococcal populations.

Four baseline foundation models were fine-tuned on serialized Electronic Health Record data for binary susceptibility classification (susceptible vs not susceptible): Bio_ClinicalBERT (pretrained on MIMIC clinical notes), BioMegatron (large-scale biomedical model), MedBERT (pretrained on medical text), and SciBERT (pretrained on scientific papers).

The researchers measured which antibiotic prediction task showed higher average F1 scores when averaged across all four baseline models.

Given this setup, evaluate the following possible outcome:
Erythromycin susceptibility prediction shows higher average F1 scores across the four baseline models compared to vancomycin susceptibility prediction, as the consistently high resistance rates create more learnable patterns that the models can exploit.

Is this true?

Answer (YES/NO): NO